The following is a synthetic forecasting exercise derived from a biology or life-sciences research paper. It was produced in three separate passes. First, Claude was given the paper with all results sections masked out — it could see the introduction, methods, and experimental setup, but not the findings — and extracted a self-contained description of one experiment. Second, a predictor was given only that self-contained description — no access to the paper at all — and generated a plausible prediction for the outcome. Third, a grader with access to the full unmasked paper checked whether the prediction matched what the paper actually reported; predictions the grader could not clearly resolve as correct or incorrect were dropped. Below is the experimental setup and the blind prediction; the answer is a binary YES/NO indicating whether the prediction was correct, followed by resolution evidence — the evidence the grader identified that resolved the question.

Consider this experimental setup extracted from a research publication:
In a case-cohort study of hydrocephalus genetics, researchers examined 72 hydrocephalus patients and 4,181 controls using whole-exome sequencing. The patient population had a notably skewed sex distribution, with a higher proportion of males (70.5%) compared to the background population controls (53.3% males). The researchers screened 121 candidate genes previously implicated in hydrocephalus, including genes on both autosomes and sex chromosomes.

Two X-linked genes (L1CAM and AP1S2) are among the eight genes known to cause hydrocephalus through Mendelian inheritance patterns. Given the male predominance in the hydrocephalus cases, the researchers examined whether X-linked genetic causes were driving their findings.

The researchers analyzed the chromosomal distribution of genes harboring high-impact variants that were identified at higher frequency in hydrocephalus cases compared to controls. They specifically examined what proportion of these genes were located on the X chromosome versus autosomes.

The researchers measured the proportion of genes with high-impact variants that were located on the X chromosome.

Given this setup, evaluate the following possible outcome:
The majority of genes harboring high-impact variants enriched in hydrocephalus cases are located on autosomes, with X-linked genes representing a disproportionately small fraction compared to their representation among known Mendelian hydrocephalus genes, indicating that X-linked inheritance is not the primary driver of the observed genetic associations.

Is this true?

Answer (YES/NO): YES